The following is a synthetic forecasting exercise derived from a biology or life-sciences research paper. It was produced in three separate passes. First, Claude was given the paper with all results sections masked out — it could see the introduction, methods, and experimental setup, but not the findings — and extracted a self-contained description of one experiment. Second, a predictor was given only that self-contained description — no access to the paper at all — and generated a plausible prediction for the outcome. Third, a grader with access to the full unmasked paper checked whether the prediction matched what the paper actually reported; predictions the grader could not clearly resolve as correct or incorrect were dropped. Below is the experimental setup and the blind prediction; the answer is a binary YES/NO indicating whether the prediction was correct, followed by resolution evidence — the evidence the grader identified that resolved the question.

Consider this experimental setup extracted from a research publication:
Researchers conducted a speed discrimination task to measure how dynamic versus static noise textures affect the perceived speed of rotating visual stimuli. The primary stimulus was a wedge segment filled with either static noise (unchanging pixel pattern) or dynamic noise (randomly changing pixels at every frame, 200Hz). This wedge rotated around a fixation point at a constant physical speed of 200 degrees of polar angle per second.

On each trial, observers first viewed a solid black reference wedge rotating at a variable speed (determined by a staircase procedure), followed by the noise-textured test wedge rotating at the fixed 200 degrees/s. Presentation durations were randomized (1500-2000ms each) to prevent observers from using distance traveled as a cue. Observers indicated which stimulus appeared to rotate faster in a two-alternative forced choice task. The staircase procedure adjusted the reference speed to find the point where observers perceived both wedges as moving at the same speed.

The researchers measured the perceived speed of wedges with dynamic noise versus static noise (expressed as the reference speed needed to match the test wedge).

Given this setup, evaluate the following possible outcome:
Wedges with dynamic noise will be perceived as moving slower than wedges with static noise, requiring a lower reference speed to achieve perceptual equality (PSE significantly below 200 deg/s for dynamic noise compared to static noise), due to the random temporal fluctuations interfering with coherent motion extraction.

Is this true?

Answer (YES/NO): NO